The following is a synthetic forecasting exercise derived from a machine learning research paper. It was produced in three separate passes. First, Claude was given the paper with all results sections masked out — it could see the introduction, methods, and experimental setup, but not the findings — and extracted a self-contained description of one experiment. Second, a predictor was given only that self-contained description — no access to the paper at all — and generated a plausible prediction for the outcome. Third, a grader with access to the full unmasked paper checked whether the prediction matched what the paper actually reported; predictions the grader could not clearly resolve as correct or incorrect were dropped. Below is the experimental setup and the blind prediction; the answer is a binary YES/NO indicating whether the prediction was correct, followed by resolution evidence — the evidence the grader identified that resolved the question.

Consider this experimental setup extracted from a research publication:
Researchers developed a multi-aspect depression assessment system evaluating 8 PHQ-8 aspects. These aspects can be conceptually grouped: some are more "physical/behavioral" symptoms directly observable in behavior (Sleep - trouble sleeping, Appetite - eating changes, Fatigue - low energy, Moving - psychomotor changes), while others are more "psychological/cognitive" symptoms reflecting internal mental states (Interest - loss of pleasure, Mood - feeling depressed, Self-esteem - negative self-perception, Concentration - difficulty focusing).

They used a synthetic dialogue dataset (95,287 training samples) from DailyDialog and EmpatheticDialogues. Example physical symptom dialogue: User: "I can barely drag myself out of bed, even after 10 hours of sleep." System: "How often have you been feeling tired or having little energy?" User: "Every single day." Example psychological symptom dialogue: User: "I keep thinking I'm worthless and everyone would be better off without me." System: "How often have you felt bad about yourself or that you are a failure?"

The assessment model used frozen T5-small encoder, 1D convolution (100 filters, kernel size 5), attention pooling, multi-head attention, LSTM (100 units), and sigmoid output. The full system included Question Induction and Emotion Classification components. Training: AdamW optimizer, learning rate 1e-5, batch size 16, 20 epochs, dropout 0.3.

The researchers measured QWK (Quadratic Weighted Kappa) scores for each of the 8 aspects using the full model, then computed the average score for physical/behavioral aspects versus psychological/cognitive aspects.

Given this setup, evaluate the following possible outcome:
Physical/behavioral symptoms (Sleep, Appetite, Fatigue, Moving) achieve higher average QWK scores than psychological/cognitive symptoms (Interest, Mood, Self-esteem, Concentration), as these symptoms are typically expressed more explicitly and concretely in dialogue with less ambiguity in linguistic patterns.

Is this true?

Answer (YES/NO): NO